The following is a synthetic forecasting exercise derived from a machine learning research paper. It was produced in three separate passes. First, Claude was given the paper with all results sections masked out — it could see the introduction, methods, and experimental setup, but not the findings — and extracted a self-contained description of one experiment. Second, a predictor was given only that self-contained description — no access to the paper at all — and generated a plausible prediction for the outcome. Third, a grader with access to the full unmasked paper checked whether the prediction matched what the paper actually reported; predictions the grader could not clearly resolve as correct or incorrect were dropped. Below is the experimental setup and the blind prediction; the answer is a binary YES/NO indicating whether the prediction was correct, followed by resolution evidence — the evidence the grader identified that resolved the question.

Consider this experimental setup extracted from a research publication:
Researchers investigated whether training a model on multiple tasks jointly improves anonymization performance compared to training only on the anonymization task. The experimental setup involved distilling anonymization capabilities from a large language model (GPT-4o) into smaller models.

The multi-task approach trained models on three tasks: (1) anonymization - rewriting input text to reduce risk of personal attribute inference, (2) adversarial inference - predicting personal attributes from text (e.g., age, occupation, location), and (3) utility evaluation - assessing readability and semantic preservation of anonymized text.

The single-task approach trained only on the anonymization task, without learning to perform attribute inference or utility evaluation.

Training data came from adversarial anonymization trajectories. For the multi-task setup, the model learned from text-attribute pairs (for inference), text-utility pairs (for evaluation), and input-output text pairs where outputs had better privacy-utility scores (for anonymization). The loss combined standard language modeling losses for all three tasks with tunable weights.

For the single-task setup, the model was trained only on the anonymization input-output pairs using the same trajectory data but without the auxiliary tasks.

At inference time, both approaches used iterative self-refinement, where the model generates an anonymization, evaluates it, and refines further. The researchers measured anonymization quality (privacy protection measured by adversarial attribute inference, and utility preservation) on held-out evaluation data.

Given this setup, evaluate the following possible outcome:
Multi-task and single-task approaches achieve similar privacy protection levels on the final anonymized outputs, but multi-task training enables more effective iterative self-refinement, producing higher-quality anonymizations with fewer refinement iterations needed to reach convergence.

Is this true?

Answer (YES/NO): NO